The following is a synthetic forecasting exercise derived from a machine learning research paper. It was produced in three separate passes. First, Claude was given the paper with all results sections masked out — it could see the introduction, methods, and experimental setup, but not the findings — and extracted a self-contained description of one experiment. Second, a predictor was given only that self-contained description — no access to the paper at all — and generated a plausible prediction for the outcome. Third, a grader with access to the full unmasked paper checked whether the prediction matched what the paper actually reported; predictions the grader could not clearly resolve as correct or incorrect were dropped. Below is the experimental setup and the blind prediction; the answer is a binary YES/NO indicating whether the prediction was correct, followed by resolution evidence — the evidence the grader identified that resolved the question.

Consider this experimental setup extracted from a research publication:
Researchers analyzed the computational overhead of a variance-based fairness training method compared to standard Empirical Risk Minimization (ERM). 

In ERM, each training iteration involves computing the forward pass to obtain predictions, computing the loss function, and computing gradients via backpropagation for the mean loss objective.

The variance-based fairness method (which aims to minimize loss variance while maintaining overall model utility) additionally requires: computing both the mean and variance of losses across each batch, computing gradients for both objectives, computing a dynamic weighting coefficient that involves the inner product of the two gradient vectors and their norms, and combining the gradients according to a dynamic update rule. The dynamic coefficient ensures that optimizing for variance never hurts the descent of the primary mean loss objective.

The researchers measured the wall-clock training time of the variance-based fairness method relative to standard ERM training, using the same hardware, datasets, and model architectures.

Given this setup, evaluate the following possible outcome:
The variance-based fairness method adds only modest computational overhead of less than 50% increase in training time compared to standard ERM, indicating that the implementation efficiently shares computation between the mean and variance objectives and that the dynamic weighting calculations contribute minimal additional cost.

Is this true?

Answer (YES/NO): NO